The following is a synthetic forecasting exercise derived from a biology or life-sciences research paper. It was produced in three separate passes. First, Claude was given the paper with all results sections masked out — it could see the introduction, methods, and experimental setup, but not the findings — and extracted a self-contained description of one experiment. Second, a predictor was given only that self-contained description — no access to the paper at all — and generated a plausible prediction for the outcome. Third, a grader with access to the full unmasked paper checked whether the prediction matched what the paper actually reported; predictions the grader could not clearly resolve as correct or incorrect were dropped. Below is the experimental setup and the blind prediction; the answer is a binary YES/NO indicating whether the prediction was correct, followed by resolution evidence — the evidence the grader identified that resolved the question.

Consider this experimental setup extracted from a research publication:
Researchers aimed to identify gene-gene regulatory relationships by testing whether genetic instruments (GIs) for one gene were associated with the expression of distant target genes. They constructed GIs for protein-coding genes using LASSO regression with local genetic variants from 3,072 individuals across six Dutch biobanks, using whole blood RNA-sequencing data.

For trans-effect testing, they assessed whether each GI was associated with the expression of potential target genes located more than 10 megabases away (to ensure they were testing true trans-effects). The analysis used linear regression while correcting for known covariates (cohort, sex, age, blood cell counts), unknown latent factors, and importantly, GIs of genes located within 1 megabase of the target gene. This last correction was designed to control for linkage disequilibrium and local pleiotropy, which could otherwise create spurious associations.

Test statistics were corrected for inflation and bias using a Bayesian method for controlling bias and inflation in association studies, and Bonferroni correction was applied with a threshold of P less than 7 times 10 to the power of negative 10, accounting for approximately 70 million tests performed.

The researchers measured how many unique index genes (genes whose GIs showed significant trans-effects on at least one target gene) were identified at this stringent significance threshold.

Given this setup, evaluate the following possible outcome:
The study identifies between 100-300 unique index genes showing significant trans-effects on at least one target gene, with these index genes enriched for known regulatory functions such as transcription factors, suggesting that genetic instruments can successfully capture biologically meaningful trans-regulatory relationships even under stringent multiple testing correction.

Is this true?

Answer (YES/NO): NO